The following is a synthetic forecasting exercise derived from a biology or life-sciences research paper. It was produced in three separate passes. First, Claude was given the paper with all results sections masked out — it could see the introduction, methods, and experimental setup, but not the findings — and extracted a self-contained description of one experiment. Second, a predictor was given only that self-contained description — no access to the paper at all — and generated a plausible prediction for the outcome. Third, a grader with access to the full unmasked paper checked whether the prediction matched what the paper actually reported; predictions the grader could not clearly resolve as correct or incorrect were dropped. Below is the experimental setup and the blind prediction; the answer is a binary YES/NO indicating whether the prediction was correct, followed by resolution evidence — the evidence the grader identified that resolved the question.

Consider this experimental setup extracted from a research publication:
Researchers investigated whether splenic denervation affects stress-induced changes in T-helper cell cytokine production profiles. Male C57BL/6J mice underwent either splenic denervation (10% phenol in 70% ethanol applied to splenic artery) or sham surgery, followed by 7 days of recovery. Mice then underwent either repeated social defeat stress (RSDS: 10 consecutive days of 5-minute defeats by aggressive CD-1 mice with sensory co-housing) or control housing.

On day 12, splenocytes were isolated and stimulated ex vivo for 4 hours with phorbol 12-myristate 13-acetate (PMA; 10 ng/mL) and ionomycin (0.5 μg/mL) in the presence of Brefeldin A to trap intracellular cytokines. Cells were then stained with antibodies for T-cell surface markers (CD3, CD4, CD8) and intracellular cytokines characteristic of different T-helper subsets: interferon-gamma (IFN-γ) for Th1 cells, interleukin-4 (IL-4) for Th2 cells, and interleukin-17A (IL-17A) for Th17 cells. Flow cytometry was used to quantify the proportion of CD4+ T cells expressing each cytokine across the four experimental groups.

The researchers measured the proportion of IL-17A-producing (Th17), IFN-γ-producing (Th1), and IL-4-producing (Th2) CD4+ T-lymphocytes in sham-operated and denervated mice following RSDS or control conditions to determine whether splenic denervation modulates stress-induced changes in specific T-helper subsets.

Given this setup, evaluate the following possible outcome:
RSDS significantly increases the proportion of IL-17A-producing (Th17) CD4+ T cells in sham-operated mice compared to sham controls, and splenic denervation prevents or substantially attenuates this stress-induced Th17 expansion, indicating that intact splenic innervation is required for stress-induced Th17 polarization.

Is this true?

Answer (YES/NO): YES